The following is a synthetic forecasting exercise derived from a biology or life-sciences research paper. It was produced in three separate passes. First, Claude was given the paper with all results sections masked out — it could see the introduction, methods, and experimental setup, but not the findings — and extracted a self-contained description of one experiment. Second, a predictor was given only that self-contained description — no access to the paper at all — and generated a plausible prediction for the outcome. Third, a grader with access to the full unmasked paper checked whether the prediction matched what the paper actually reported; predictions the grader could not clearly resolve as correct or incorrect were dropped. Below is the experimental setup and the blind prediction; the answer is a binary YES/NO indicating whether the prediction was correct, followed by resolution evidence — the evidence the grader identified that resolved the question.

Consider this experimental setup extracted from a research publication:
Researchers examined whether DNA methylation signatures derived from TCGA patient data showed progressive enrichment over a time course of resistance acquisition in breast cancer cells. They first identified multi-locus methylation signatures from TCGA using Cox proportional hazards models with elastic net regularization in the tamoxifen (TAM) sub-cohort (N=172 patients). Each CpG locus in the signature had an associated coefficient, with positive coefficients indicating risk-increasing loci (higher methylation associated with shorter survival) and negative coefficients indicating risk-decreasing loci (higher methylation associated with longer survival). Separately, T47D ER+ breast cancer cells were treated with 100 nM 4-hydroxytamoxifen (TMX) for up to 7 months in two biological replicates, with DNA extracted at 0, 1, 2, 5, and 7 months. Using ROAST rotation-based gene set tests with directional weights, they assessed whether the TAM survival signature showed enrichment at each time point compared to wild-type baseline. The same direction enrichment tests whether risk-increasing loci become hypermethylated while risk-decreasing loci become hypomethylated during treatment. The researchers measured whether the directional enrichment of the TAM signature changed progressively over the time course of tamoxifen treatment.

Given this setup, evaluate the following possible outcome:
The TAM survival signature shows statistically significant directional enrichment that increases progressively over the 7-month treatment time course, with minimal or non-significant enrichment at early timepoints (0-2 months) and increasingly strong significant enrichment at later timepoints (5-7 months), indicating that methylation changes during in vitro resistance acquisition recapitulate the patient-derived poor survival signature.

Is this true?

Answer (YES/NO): NO